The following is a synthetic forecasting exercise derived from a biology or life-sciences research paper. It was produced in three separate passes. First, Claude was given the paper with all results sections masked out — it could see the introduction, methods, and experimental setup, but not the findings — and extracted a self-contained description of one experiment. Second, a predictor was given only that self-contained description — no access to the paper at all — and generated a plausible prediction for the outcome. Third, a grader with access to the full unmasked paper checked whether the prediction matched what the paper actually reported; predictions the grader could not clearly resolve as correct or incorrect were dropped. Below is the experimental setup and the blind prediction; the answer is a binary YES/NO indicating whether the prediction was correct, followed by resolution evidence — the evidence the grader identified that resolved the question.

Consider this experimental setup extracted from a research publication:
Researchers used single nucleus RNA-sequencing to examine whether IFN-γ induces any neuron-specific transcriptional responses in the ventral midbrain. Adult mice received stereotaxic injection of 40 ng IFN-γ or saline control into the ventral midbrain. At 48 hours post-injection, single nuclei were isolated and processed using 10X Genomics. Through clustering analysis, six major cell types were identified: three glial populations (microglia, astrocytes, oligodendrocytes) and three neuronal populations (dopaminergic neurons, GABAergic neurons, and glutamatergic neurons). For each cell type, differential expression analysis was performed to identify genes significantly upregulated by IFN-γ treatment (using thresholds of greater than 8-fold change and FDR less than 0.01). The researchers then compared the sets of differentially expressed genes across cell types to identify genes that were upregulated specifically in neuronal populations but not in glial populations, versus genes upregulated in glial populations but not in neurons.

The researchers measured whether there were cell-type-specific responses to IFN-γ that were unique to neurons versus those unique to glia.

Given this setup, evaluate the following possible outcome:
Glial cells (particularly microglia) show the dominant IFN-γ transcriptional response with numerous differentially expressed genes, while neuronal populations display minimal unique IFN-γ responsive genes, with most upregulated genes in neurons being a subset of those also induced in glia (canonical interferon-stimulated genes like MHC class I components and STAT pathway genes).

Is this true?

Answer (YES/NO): YES